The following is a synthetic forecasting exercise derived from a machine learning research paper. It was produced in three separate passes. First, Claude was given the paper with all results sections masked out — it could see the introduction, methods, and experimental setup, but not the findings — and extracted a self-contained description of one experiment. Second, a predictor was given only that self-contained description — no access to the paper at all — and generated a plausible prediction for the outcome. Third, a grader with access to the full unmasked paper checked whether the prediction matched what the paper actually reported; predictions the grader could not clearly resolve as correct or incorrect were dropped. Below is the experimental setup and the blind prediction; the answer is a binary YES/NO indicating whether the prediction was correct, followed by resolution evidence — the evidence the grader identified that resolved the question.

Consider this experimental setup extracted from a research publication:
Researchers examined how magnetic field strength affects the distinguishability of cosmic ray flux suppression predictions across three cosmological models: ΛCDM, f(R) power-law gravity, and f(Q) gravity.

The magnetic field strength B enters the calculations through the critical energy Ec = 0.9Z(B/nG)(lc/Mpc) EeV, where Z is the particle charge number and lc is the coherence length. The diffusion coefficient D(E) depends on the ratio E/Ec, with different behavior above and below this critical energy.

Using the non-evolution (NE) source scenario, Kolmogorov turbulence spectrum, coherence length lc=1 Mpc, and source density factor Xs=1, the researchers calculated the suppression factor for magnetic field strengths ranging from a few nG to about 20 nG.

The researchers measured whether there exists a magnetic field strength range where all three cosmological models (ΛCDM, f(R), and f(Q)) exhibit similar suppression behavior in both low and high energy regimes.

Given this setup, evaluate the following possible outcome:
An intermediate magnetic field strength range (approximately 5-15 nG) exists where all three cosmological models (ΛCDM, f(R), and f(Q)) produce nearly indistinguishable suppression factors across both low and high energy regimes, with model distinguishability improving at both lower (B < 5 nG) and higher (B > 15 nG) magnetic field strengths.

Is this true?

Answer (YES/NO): NO